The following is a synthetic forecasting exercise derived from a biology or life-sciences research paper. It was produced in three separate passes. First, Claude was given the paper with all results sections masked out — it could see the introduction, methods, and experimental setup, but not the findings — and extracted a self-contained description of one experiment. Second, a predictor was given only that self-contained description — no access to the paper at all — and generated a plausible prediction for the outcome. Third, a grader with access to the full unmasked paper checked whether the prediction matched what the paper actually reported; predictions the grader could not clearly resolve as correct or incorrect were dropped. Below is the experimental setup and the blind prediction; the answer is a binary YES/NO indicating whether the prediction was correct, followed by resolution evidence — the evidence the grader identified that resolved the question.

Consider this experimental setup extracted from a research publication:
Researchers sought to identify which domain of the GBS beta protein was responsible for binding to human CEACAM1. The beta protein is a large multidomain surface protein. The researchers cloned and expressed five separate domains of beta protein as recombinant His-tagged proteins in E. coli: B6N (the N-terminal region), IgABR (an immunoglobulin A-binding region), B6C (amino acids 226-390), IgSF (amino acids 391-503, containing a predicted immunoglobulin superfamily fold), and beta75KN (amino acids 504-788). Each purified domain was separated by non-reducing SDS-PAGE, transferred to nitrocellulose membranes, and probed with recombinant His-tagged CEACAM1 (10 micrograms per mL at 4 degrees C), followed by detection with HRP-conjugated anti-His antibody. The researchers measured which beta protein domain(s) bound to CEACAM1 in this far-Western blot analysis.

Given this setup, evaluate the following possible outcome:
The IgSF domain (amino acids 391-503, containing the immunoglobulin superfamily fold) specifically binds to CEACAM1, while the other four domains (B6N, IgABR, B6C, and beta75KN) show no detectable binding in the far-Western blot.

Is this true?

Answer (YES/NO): YES